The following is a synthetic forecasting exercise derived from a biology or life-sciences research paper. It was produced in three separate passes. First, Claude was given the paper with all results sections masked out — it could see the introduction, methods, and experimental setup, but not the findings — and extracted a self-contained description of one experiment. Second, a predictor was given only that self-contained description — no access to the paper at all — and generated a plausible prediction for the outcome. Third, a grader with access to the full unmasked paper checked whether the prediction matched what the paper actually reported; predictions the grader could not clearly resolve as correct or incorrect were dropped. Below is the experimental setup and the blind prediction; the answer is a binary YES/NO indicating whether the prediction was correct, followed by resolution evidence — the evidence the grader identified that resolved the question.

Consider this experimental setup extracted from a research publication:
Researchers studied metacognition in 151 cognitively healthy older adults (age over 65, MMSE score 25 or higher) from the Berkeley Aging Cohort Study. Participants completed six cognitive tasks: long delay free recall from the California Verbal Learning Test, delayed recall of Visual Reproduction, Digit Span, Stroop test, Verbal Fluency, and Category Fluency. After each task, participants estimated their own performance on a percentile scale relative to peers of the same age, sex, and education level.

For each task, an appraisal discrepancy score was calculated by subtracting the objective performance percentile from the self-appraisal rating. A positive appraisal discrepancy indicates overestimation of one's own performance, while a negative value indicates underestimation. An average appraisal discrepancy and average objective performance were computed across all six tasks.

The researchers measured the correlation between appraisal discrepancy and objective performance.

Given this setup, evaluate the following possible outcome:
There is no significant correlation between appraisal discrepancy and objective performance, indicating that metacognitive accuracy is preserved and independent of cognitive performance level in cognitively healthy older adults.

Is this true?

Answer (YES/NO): NO